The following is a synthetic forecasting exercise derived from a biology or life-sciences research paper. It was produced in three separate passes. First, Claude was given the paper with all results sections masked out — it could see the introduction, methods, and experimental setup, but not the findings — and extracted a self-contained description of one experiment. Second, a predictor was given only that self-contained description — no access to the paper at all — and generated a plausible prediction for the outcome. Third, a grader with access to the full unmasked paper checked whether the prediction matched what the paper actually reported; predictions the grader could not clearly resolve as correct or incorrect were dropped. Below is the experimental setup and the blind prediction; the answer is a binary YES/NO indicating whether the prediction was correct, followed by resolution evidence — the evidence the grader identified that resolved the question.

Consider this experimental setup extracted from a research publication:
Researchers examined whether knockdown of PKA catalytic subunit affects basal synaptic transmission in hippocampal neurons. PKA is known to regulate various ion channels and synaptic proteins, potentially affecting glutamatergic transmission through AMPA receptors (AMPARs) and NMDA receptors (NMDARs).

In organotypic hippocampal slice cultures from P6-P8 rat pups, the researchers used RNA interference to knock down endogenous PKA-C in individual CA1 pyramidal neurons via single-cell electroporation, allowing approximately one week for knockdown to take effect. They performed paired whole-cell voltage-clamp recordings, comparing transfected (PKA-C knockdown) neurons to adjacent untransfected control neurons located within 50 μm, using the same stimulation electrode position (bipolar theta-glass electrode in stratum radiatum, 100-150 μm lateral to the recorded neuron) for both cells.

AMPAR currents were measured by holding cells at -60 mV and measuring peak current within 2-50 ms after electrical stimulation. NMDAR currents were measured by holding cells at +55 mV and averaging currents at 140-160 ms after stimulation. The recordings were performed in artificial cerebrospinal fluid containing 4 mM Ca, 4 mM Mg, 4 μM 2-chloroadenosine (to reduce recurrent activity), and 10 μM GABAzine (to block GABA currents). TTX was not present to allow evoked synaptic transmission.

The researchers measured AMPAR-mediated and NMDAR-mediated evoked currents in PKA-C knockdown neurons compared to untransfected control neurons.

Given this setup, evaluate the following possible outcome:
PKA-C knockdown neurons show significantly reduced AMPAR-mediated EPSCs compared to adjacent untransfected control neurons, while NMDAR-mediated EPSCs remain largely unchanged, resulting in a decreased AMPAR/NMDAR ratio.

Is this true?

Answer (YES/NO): YES